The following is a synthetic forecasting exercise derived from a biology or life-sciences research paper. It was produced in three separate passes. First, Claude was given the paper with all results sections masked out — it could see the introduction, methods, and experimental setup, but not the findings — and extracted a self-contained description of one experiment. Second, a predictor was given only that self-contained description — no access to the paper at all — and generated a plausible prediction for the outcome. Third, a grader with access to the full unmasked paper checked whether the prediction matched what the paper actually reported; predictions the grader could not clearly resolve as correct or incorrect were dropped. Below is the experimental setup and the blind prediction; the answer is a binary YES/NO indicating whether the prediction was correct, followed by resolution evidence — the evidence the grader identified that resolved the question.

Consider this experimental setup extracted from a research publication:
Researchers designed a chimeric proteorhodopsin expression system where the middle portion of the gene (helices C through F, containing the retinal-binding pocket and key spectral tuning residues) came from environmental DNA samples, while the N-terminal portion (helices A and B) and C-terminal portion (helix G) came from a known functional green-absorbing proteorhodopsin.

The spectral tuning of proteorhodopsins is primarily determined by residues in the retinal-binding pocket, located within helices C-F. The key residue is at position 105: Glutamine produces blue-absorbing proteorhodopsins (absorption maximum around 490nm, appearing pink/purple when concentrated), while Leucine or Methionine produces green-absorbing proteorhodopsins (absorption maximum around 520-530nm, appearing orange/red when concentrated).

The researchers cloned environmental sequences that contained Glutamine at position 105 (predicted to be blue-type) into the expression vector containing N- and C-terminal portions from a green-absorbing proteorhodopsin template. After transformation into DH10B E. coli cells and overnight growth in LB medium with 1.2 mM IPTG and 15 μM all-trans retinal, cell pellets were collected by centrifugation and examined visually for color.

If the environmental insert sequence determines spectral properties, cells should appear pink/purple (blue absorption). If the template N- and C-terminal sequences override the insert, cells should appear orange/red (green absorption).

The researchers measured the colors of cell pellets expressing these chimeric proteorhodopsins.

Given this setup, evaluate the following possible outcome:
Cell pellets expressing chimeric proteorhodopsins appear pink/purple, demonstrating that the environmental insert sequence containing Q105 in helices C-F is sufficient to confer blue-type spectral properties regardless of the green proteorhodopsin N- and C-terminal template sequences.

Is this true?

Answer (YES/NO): NO